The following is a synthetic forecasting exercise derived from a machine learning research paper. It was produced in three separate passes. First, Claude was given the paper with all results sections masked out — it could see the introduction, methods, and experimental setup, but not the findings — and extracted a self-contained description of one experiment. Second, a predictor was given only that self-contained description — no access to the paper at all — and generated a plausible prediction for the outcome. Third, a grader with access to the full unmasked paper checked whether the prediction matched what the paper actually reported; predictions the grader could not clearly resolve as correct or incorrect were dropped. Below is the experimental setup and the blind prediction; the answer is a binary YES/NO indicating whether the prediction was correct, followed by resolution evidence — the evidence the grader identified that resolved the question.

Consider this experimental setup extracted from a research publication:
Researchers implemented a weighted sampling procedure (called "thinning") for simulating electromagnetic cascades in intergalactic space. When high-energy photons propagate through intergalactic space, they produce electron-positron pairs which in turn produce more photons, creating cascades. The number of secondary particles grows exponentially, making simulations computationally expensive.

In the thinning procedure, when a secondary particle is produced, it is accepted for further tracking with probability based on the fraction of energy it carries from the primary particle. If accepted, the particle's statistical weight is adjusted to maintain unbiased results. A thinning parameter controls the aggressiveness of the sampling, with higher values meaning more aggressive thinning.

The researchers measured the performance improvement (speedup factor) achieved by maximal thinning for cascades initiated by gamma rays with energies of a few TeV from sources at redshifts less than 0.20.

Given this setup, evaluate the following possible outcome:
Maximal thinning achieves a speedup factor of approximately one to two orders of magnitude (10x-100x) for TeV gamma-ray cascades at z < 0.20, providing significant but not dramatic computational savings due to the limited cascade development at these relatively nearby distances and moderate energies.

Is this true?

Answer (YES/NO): YES